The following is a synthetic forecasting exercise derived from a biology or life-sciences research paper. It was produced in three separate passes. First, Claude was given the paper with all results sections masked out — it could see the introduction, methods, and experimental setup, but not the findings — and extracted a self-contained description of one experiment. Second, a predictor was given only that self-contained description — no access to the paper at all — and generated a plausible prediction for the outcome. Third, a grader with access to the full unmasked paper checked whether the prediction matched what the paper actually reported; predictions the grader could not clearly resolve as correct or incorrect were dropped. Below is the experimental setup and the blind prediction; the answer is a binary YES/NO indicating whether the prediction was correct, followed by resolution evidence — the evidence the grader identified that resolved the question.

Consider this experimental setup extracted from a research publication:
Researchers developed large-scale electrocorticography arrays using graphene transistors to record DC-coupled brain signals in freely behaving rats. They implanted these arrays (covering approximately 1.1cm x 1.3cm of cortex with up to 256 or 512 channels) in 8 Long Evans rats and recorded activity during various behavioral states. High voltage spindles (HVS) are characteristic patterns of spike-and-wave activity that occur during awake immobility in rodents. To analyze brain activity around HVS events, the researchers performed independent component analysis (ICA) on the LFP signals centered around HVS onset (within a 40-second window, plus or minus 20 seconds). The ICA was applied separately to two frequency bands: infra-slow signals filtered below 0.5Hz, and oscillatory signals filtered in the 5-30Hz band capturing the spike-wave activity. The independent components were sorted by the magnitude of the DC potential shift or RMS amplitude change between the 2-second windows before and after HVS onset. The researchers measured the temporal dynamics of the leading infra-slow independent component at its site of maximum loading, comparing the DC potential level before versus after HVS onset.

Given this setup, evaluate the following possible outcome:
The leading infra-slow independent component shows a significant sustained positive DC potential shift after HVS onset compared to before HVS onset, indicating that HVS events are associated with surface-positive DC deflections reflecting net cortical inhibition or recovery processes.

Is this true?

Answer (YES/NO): NO